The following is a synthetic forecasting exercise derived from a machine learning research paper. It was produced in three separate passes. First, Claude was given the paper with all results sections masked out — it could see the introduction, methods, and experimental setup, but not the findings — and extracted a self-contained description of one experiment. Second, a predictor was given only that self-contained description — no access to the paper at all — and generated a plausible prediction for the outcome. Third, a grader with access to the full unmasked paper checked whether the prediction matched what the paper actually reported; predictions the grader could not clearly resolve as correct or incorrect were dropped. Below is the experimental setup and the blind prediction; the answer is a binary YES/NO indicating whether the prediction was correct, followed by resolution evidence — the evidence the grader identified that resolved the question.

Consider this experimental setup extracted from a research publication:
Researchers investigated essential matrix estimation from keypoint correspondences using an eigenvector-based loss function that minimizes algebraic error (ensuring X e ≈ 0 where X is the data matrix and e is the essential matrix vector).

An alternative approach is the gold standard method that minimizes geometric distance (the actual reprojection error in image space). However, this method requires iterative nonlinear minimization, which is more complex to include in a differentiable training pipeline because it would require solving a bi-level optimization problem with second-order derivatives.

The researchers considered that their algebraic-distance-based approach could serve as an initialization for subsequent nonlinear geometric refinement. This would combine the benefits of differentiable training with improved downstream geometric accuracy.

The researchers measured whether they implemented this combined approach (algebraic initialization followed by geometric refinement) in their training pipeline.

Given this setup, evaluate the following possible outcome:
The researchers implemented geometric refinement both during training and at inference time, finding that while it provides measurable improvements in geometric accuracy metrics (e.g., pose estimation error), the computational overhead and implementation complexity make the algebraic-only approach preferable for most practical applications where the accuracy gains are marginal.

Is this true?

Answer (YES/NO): NO